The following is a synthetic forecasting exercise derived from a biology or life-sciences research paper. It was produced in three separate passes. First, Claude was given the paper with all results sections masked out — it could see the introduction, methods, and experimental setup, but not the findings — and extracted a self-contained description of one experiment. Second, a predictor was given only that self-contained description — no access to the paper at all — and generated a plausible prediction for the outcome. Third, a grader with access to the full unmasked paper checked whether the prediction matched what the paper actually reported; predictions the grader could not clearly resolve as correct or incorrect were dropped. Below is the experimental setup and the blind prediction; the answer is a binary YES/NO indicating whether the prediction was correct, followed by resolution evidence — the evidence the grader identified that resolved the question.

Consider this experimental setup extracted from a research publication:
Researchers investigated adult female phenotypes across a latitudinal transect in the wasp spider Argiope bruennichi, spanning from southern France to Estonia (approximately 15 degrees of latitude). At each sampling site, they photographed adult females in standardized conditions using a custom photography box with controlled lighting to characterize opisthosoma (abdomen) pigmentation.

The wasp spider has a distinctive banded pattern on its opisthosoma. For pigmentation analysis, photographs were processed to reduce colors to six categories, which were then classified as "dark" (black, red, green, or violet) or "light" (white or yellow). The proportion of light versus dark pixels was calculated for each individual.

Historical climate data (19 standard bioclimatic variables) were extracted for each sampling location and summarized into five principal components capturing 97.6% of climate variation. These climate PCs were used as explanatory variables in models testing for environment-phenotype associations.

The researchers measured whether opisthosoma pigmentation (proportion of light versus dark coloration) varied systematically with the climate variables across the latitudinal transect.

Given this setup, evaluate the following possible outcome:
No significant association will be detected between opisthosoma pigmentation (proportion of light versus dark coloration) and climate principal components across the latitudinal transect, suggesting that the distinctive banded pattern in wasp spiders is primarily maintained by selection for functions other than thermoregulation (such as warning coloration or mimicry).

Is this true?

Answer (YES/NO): NO